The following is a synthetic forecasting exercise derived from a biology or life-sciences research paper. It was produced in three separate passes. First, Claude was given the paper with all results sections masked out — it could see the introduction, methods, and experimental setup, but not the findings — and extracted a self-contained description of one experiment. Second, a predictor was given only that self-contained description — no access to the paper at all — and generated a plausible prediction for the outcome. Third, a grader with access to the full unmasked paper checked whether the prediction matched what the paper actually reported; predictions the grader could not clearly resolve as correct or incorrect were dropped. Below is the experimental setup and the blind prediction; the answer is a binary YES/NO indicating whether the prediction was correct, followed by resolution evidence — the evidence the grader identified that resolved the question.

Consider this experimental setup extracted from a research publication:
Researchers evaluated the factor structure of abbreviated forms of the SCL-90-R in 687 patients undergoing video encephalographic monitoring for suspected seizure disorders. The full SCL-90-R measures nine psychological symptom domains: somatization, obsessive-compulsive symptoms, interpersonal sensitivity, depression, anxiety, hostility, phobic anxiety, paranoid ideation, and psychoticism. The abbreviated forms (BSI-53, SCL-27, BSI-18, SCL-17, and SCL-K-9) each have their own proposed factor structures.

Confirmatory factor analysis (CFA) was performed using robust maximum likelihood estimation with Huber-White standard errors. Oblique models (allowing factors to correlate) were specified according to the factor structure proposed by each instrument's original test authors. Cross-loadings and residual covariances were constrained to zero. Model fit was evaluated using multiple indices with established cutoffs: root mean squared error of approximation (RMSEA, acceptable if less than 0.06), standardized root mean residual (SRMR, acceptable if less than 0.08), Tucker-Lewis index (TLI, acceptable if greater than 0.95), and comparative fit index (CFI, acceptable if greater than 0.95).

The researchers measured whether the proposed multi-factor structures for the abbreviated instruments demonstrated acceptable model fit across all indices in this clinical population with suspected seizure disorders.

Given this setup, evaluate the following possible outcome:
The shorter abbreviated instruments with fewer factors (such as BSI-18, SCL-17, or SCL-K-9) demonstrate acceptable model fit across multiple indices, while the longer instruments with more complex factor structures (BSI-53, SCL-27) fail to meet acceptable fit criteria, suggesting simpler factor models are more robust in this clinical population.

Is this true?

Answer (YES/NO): NO